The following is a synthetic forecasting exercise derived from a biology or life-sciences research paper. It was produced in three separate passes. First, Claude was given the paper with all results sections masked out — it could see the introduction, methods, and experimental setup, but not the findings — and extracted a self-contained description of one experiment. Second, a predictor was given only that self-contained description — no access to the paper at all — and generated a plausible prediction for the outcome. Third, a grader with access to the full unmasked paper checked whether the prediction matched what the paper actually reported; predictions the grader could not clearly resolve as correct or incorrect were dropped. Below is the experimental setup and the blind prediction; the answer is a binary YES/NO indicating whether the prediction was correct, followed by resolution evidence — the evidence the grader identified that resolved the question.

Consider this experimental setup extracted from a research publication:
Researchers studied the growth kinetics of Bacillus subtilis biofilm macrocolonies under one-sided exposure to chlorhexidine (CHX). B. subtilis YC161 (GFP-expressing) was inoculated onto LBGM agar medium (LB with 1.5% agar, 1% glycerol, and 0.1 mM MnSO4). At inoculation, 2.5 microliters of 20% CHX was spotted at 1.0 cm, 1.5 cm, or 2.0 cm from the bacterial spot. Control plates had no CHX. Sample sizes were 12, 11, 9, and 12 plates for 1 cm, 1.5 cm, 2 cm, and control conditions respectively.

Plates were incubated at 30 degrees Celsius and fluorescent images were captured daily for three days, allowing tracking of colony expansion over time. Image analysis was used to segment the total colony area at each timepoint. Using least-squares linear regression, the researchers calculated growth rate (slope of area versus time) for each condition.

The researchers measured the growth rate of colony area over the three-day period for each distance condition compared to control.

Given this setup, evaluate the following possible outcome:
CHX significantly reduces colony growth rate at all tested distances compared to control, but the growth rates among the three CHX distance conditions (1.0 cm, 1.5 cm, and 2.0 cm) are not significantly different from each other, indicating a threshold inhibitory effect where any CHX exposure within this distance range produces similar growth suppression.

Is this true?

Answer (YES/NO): NO